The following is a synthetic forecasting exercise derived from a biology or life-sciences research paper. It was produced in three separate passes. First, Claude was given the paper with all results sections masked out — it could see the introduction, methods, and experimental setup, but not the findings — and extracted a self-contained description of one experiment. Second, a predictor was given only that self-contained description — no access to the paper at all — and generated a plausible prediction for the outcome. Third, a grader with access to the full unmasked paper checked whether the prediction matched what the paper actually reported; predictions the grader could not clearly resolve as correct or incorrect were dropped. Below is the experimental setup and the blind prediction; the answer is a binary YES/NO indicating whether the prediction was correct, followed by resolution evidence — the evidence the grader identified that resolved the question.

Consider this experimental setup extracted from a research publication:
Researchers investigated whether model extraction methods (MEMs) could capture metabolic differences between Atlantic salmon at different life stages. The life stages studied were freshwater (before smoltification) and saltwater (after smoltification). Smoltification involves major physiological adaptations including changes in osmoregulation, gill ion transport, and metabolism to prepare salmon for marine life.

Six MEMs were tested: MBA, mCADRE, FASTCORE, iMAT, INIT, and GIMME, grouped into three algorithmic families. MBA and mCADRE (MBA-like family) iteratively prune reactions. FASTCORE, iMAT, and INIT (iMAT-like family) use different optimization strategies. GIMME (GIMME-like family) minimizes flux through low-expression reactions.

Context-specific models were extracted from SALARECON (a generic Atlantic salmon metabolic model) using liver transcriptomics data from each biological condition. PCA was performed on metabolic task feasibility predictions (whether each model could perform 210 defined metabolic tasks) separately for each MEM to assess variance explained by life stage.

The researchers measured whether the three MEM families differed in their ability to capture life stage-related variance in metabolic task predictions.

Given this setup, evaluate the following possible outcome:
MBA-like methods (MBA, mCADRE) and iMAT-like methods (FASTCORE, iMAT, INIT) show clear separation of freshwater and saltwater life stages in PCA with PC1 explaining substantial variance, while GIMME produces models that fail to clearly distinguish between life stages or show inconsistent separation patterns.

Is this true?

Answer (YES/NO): NO